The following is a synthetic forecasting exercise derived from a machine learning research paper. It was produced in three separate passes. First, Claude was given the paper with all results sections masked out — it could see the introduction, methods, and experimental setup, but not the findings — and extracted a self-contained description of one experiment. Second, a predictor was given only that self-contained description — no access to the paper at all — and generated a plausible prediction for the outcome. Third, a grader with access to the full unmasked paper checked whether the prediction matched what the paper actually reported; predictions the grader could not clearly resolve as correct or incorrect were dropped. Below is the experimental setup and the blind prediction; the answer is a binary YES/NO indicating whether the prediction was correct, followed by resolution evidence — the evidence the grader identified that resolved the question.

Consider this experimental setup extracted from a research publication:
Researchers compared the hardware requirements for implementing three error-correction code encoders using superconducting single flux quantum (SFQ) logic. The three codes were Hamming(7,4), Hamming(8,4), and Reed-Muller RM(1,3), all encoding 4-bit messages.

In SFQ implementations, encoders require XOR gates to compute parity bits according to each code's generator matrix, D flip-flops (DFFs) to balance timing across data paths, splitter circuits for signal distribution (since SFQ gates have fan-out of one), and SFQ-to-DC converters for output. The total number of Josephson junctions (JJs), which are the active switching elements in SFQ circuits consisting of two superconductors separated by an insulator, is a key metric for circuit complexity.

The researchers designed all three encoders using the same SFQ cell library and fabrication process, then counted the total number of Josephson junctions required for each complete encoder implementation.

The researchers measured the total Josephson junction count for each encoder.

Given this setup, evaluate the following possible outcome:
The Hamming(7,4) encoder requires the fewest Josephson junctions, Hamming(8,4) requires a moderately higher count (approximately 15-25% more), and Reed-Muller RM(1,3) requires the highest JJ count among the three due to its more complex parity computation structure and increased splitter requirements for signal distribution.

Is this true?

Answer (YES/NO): NO